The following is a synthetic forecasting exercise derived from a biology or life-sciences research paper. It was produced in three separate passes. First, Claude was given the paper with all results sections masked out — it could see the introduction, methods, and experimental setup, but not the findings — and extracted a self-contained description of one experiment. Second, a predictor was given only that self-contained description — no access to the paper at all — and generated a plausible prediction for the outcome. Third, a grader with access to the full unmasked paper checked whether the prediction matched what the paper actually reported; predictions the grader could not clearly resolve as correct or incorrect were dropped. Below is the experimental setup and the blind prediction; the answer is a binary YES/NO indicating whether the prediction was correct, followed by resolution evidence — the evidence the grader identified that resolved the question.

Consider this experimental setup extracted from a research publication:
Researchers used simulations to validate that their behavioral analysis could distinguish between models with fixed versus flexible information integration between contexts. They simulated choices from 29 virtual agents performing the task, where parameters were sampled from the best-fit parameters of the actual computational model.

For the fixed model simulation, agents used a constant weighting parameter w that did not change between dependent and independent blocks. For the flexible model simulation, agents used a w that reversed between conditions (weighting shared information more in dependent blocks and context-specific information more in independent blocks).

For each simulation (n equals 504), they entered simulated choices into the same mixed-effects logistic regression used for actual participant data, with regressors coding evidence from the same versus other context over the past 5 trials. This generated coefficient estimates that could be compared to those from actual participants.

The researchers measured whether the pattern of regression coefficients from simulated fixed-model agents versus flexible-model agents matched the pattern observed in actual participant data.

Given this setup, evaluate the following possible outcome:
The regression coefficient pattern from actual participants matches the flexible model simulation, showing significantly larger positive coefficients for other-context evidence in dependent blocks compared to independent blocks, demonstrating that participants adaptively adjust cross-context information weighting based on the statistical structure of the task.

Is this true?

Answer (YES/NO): YES